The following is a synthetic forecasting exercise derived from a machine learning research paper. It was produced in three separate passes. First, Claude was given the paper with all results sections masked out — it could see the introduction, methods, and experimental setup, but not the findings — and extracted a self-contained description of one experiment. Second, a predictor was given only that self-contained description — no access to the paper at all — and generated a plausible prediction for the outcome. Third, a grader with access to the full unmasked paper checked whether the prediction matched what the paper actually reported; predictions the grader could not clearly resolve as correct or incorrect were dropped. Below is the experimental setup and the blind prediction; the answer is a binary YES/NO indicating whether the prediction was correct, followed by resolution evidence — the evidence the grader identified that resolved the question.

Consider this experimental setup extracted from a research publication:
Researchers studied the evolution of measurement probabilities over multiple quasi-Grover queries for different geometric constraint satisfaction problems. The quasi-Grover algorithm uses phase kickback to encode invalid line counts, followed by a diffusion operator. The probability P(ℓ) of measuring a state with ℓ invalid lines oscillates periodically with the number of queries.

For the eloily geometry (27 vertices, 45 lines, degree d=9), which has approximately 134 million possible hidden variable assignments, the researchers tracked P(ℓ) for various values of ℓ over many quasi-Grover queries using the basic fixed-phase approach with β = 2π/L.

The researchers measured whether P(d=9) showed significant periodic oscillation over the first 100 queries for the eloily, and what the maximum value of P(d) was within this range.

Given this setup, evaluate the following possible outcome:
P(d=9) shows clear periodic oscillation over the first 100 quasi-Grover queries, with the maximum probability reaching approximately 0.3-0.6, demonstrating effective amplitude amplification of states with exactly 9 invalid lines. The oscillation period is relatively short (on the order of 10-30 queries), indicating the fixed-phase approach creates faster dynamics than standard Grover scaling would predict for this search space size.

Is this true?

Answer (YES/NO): NO